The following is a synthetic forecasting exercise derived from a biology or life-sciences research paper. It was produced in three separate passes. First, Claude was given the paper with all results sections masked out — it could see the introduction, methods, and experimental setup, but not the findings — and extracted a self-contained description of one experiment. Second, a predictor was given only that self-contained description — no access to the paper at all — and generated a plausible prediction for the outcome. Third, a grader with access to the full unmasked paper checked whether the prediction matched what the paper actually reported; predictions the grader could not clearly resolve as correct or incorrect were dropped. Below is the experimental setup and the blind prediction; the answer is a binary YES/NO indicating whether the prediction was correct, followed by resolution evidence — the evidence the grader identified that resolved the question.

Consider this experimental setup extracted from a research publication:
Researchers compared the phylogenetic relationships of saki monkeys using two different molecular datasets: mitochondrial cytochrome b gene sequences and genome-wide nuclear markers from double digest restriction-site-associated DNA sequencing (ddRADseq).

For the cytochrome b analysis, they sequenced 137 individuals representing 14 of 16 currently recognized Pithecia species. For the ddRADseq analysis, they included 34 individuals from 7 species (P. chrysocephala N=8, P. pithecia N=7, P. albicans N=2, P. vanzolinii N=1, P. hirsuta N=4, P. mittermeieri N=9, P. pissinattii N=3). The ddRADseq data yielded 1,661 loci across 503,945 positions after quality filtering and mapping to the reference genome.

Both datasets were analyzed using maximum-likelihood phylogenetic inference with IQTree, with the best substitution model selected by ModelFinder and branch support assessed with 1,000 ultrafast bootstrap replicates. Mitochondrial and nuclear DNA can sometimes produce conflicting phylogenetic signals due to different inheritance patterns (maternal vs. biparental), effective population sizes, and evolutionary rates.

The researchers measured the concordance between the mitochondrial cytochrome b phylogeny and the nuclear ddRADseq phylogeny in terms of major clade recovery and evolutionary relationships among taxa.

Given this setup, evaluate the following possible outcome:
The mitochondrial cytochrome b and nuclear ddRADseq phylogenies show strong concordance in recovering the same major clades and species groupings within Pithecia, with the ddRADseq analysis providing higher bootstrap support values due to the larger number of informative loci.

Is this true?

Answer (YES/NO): NO